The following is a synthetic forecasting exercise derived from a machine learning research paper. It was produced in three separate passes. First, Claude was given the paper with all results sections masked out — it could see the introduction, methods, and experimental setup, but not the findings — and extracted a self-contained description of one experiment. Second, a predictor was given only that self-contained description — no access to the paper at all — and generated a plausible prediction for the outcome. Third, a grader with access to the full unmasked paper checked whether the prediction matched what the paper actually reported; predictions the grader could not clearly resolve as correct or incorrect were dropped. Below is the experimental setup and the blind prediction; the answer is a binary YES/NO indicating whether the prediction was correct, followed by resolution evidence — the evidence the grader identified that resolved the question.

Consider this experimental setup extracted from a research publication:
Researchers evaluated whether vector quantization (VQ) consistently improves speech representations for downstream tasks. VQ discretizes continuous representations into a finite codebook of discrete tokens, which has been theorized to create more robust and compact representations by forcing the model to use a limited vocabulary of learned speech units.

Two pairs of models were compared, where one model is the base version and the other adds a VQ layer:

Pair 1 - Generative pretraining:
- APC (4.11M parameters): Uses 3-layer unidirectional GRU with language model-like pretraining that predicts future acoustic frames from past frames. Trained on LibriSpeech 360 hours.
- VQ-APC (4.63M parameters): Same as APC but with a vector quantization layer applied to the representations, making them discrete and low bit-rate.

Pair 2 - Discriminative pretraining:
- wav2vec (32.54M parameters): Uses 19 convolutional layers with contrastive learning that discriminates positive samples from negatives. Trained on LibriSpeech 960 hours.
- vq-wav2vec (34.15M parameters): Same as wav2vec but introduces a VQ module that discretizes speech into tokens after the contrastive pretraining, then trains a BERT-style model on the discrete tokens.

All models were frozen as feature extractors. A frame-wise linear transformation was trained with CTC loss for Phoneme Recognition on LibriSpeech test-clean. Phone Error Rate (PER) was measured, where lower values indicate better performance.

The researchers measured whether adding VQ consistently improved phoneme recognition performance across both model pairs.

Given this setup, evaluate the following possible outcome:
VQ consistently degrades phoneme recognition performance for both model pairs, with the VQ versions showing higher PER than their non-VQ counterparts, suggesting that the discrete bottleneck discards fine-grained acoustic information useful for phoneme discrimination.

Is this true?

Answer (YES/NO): NO